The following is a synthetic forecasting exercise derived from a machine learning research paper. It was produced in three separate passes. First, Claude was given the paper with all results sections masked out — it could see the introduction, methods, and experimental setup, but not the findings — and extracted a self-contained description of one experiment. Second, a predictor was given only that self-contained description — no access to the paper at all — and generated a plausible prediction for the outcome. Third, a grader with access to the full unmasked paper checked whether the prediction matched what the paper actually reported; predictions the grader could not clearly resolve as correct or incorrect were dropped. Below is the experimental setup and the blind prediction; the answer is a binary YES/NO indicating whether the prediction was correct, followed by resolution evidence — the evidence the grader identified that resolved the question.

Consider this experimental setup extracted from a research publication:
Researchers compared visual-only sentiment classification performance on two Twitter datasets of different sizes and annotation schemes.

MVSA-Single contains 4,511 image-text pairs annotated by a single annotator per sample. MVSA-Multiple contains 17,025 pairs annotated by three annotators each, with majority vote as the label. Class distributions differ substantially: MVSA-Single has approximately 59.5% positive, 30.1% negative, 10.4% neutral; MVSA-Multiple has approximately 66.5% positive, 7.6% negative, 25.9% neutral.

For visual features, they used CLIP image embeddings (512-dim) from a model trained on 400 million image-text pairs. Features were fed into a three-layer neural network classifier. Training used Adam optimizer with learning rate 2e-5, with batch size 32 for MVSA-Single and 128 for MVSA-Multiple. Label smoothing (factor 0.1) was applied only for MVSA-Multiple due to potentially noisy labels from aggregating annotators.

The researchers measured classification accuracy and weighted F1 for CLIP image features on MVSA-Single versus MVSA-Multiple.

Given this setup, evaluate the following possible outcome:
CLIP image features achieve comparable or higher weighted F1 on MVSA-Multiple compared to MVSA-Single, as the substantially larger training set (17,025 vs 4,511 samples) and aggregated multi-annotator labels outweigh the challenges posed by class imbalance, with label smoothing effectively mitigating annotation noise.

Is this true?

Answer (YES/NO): NO